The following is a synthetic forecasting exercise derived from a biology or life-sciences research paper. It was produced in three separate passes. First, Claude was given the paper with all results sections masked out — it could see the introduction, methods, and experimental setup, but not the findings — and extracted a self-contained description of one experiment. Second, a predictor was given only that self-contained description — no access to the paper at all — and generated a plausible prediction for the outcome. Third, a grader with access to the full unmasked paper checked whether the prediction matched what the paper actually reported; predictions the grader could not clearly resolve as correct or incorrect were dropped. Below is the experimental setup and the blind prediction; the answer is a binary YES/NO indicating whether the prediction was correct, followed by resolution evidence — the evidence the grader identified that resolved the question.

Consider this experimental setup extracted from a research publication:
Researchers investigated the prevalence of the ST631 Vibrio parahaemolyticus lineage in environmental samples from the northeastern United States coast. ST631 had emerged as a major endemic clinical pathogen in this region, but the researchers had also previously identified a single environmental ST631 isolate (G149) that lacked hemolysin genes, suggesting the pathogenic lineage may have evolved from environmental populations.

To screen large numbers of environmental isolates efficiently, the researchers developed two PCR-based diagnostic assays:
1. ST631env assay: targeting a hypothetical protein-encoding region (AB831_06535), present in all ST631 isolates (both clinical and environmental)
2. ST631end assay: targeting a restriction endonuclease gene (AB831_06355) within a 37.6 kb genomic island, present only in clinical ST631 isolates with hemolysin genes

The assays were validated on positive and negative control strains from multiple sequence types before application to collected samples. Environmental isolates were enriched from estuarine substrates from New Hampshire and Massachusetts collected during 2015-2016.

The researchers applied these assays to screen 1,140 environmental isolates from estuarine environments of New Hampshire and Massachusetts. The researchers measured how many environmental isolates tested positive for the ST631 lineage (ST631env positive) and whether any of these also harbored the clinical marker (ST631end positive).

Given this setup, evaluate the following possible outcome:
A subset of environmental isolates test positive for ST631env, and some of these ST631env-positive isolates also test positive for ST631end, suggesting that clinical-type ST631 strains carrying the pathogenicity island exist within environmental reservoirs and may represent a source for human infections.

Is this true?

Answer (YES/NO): NO